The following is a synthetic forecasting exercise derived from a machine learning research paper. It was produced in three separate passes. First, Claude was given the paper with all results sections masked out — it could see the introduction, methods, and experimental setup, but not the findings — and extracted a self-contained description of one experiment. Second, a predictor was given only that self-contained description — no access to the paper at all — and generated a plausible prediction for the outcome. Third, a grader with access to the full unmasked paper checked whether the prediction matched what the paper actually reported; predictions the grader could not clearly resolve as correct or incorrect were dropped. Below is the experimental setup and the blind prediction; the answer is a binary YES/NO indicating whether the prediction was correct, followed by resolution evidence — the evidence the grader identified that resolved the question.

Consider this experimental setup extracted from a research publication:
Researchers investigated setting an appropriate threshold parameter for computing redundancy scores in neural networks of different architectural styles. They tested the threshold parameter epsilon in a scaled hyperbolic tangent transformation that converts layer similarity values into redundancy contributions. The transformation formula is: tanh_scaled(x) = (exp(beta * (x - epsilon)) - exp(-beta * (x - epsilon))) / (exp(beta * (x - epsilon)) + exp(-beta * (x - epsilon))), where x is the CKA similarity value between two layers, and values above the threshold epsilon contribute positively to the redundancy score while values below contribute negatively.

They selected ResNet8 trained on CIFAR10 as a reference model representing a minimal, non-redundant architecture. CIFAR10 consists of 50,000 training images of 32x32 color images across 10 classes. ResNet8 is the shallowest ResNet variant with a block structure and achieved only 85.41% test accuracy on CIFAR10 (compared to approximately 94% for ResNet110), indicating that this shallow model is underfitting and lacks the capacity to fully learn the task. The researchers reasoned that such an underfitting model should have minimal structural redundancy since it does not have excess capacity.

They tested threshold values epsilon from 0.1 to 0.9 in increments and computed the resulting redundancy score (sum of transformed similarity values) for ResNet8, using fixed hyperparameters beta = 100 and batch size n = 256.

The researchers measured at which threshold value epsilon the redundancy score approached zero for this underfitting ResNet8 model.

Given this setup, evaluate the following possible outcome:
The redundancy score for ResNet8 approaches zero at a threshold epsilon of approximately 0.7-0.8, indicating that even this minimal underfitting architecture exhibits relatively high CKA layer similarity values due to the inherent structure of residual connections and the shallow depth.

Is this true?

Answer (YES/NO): YES